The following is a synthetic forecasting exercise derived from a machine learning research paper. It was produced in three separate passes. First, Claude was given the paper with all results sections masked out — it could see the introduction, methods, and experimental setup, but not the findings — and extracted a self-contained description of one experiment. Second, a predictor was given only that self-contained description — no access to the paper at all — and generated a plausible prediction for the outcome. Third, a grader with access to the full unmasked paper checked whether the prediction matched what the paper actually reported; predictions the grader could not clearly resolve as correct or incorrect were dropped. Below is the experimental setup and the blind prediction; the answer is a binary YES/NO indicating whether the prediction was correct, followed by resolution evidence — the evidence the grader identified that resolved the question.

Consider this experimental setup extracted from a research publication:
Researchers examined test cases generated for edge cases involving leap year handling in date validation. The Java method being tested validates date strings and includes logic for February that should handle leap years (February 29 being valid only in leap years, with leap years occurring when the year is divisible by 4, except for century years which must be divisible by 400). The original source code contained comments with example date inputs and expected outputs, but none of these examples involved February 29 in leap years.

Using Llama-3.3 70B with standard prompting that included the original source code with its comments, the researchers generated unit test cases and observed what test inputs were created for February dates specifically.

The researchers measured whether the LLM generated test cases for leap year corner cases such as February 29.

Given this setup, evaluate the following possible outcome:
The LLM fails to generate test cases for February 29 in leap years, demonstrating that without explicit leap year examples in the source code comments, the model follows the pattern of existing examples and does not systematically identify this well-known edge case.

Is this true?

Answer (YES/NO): YES